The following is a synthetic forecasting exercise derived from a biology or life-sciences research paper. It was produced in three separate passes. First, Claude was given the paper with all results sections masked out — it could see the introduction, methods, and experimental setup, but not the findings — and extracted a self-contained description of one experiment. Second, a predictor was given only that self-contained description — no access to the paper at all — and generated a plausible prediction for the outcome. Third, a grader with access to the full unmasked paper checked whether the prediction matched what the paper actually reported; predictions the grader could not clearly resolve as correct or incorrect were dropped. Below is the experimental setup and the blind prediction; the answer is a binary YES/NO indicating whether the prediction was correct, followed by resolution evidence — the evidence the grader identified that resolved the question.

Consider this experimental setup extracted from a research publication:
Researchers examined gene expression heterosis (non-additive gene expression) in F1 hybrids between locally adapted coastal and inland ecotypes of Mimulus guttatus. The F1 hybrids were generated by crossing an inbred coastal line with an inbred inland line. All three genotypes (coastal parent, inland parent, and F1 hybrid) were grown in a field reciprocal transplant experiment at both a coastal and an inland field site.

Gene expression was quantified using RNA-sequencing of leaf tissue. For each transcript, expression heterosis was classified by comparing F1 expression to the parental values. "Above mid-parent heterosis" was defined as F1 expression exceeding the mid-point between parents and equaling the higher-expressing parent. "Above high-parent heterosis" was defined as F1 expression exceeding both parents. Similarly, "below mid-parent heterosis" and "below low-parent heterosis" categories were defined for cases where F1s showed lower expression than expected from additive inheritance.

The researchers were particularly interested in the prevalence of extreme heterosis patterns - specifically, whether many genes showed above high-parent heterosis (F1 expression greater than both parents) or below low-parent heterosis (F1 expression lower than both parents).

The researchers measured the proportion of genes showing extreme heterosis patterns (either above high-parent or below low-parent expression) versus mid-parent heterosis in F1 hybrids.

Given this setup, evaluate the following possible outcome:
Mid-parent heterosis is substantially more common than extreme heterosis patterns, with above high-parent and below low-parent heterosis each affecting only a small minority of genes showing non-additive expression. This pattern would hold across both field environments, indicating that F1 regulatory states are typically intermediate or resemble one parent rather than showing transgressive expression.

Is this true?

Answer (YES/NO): YES